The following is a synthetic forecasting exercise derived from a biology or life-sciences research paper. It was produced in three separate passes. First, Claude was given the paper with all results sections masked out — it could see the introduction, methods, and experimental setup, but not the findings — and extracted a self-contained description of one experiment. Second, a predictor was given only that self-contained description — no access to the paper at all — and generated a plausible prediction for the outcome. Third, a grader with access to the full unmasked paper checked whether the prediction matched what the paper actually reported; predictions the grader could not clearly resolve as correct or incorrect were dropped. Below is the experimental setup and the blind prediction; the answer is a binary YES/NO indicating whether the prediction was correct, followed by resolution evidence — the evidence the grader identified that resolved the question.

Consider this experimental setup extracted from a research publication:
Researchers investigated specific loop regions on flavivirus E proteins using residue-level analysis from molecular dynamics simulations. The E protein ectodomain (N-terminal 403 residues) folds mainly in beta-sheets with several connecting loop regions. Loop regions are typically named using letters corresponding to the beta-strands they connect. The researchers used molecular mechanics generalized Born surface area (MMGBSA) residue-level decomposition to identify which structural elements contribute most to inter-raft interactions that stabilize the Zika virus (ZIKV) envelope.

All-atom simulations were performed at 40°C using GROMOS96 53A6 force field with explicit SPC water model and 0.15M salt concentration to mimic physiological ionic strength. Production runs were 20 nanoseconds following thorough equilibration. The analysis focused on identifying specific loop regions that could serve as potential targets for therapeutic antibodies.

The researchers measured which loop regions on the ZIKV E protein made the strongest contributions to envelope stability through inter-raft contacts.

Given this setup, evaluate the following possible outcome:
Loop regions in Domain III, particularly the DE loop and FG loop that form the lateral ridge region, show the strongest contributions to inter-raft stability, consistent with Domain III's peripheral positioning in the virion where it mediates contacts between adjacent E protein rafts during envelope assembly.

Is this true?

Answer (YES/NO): YES